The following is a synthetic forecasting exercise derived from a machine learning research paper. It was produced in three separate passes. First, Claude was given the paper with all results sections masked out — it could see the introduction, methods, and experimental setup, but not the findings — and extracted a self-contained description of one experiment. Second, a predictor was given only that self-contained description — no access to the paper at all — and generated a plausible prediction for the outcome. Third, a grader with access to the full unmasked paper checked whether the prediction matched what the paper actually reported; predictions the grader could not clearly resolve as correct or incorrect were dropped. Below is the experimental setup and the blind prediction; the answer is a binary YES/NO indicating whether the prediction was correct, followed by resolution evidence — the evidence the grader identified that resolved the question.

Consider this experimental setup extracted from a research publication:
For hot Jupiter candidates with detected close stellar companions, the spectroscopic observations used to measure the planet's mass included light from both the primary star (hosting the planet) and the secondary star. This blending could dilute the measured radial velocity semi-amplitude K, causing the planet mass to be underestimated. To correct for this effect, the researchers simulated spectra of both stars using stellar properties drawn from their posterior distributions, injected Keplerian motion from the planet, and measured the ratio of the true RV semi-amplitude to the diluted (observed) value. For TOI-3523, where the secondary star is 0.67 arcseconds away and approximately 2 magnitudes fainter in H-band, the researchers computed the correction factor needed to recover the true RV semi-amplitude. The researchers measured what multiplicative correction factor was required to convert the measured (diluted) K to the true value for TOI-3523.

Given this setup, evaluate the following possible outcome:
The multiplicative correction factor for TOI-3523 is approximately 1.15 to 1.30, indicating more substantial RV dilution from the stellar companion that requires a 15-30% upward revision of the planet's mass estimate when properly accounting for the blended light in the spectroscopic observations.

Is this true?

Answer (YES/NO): NO